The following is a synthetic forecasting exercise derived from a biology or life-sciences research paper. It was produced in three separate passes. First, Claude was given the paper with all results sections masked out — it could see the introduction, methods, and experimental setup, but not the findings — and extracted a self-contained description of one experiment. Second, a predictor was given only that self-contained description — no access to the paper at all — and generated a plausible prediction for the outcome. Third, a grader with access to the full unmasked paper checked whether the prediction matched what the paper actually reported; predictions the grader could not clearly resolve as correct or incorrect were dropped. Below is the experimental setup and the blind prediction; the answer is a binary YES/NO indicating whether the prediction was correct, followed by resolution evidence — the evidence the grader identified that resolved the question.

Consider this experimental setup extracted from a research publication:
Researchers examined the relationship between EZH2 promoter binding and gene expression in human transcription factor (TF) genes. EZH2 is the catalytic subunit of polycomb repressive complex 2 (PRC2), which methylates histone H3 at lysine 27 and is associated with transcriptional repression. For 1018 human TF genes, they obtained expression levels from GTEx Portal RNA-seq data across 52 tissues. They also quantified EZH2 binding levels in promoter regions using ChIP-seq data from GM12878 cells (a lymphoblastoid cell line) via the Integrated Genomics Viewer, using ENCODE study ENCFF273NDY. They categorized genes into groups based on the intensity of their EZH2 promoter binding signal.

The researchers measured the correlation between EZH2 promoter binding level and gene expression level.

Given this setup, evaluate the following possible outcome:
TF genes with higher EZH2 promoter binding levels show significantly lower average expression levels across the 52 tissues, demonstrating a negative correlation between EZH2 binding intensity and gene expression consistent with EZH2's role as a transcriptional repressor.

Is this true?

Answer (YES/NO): YES